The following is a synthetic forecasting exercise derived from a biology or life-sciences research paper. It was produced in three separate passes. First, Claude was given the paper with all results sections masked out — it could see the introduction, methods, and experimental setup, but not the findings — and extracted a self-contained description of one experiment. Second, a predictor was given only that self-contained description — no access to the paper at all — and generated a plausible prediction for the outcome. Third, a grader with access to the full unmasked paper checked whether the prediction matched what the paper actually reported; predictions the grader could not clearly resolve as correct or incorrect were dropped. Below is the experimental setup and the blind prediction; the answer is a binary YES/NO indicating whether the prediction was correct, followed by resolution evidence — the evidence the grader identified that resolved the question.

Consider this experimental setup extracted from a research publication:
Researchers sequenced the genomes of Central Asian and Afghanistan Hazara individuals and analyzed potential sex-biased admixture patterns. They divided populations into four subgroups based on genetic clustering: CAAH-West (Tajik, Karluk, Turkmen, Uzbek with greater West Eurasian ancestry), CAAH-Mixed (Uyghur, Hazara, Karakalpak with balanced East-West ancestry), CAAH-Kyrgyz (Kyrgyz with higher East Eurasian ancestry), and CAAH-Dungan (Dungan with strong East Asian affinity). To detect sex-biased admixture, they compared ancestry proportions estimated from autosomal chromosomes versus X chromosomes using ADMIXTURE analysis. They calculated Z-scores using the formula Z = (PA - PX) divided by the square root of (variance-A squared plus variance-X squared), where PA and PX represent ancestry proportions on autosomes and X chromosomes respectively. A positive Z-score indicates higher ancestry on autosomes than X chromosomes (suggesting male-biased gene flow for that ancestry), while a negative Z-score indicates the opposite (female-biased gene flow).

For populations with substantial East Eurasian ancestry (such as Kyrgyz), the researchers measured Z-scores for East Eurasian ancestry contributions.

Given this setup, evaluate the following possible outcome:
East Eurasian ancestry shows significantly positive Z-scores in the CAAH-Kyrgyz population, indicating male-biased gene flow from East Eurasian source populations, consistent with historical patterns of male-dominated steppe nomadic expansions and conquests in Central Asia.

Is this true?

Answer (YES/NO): NO